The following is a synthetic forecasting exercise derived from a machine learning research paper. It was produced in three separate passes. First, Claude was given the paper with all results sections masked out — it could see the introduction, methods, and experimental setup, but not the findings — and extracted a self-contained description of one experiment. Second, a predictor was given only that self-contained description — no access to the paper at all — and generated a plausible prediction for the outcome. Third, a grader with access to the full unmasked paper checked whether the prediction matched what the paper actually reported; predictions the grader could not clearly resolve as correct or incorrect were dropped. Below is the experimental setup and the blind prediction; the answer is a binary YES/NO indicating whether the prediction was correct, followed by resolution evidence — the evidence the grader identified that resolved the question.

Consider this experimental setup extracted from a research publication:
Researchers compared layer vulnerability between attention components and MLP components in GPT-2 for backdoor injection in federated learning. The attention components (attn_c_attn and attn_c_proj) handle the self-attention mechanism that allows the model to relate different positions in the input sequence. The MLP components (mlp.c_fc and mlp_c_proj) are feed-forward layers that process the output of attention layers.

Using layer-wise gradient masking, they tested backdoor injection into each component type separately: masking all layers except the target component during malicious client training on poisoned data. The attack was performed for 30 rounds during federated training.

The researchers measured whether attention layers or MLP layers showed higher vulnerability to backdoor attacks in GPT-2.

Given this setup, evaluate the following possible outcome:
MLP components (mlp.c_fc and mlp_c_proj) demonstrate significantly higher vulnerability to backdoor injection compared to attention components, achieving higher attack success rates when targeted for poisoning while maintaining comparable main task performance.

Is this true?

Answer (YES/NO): NO